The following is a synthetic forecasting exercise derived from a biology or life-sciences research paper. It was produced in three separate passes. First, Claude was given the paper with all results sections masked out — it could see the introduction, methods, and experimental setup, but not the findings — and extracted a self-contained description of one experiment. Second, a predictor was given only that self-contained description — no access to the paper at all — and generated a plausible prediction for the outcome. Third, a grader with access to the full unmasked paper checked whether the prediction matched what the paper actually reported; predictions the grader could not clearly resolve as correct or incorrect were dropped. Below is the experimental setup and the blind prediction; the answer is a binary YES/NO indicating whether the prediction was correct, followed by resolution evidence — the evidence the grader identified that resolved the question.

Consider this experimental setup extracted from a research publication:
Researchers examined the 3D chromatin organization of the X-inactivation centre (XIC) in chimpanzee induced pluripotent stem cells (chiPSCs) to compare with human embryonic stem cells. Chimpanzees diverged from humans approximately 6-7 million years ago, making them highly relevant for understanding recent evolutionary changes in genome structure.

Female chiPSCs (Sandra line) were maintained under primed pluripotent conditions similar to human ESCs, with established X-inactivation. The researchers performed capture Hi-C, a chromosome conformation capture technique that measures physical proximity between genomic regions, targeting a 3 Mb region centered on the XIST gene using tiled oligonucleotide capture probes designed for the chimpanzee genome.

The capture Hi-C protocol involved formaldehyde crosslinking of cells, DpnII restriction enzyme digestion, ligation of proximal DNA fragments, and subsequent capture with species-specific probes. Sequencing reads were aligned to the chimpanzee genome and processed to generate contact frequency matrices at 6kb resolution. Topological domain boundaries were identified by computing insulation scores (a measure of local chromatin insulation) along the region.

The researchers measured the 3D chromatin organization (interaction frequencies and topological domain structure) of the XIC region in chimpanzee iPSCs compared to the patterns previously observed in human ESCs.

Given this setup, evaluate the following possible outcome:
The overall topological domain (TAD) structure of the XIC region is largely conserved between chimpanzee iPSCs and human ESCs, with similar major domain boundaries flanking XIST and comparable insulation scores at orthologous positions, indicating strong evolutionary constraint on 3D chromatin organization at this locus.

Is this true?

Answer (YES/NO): YES